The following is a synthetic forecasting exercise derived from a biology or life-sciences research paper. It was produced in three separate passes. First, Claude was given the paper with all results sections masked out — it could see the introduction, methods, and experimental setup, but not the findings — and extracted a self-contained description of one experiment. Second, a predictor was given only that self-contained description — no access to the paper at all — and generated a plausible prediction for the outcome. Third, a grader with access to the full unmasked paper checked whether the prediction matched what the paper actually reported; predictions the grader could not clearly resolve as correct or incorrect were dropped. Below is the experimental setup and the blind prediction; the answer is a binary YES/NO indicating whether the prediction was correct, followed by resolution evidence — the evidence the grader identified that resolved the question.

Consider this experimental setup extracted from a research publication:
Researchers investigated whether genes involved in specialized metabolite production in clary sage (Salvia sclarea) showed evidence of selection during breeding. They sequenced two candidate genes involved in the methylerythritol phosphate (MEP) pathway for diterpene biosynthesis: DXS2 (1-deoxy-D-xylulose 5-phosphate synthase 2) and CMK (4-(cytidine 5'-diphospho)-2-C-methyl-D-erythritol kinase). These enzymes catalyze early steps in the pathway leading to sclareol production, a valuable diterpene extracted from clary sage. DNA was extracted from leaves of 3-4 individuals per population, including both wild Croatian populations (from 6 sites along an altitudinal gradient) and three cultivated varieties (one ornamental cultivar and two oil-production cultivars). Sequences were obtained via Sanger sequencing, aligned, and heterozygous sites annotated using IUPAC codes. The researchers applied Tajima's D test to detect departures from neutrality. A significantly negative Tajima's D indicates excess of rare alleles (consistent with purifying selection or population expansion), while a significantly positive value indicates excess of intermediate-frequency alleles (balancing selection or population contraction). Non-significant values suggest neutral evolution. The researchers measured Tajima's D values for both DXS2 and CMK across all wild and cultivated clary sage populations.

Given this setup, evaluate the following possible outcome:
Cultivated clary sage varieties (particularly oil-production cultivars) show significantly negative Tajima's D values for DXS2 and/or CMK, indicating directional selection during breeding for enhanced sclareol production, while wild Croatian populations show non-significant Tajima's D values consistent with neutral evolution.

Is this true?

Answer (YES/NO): NO